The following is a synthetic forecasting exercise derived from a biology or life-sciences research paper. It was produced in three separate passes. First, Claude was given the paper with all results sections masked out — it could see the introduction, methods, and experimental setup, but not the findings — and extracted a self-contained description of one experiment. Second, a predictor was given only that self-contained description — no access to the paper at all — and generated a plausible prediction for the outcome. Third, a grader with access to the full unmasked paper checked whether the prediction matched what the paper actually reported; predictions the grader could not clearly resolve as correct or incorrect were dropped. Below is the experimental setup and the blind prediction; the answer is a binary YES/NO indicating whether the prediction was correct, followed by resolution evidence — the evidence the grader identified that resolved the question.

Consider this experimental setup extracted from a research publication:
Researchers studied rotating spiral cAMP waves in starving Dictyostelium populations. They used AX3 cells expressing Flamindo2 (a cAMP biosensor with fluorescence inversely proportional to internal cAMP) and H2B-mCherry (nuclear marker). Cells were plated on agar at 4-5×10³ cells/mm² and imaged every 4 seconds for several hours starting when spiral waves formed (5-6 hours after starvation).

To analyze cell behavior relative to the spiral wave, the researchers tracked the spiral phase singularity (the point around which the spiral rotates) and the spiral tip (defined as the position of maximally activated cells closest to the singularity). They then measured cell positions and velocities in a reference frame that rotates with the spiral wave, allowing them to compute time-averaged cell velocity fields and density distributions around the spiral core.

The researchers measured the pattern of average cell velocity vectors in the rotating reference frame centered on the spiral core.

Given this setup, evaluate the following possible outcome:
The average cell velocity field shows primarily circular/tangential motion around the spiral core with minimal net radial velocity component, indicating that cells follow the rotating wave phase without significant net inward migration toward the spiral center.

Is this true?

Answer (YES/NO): NO